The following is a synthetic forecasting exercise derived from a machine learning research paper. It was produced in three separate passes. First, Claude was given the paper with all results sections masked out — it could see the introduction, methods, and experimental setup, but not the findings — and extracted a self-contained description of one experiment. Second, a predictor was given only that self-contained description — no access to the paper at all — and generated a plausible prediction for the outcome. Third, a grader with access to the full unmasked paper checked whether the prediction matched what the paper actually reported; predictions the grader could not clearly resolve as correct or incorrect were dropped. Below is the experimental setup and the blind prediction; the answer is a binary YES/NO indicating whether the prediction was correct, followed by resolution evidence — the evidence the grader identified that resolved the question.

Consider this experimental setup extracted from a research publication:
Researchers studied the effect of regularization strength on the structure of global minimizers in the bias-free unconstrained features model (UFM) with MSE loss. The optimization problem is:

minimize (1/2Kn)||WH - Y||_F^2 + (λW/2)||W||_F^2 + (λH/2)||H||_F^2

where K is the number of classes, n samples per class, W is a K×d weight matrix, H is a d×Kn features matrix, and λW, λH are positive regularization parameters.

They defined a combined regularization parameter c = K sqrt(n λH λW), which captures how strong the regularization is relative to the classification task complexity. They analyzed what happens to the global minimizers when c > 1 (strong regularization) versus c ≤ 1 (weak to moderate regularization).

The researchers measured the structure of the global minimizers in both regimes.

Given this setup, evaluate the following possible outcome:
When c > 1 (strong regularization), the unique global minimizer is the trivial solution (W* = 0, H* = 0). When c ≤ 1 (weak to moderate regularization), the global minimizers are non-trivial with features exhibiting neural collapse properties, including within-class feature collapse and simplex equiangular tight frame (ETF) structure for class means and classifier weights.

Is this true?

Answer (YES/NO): NO